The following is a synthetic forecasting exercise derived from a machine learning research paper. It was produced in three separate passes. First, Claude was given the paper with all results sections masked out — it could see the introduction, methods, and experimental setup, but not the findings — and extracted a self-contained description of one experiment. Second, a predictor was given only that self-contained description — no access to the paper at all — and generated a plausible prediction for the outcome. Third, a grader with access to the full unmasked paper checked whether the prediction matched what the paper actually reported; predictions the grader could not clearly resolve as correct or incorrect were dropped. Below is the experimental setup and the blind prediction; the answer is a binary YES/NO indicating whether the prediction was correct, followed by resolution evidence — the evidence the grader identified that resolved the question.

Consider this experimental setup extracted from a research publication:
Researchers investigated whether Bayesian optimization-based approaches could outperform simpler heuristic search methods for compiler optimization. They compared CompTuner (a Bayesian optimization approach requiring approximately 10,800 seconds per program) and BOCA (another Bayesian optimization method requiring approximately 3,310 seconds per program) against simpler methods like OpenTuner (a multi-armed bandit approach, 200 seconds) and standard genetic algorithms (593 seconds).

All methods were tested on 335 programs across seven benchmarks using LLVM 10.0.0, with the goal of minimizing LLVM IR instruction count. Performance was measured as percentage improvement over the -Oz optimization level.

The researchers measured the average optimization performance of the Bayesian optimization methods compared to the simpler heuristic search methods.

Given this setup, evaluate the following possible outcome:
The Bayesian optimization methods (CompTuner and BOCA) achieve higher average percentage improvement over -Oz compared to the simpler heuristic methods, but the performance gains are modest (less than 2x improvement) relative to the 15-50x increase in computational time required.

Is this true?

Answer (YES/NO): NO